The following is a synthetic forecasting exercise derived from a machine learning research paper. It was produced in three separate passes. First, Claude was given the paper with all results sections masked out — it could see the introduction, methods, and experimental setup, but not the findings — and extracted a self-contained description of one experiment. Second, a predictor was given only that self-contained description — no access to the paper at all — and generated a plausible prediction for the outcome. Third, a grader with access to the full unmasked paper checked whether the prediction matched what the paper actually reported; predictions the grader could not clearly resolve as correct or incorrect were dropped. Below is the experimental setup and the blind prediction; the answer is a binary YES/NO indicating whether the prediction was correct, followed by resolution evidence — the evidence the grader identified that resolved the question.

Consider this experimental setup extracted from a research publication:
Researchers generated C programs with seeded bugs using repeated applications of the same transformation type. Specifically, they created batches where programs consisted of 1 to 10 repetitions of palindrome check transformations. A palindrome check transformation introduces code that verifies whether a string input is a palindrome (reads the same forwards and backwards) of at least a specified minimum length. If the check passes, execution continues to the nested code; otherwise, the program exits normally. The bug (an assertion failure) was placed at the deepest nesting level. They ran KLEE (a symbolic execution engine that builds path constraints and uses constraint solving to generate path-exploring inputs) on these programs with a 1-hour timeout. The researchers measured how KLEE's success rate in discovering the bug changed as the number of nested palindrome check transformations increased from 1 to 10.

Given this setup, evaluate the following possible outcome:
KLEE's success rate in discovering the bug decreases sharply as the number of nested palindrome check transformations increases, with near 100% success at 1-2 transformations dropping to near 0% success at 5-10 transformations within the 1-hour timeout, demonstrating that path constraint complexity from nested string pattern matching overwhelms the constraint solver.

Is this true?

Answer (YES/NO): NO